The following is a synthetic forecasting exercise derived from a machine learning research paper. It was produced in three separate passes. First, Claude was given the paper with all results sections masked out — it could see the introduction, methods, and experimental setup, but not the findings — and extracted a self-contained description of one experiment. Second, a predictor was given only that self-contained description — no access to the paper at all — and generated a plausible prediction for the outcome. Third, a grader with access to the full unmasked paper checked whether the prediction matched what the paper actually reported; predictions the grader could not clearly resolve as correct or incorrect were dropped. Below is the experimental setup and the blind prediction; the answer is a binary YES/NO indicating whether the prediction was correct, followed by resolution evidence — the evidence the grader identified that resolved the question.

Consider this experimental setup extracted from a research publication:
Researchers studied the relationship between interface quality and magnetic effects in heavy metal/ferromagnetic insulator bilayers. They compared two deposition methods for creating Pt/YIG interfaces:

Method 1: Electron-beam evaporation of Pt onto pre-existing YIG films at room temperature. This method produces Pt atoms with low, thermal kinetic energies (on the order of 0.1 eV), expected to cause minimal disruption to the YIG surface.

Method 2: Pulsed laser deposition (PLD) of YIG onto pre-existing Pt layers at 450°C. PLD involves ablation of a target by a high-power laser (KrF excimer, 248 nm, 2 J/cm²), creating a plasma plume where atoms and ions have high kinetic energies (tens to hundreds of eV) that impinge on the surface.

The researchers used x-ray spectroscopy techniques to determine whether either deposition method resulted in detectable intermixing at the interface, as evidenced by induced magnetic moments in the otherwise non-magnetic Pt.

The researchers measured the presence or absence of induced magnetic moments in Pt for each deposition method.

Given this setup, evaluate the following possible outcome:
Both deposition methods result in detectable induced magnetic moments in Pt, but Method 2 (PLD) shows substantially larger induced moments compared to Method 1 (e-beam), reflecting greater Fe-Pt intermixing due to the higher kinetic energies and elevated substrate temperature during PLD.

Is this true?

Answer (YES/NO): NO